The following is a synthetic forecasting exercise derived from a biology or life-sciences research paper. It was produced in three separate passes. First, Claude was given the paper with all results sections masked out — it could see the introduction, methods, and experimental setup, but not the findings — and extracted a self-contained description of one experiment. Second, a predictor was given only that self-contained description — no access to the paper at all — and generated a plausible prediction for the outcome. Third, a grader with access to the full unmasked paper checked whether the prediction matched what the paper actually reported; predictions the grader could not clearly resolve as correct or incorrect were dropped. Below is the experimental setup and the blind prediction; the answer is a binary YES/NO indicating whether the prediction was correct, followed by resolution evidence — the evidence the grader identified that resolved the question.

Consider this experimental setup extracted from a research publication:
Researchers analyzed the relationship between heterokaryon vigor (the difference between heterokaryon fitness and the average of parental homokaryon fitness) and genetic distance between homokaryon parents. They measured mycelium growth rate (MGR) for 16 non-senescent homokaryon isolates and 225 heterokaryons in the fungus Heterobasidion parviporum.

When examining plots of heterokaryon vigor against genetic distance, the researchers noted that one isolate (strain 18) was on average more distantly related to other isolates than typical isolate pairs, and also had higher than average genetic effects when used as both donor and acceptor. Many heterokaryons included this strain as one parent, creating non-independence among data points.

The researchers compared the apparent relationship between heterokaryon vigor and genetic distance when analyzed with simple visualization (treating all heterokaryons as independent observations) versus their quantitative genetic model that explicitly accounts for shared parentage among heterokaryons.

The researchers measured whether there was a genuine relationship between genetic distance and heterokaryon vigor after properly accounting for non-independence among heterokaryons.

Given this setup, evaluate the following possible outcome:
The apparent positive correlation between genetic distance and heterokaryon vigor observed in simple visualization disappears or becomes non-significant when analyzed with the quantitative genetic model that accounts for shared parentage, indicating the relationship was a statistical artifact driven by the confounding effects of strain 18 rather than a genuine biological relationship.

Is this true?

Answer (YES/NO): YES